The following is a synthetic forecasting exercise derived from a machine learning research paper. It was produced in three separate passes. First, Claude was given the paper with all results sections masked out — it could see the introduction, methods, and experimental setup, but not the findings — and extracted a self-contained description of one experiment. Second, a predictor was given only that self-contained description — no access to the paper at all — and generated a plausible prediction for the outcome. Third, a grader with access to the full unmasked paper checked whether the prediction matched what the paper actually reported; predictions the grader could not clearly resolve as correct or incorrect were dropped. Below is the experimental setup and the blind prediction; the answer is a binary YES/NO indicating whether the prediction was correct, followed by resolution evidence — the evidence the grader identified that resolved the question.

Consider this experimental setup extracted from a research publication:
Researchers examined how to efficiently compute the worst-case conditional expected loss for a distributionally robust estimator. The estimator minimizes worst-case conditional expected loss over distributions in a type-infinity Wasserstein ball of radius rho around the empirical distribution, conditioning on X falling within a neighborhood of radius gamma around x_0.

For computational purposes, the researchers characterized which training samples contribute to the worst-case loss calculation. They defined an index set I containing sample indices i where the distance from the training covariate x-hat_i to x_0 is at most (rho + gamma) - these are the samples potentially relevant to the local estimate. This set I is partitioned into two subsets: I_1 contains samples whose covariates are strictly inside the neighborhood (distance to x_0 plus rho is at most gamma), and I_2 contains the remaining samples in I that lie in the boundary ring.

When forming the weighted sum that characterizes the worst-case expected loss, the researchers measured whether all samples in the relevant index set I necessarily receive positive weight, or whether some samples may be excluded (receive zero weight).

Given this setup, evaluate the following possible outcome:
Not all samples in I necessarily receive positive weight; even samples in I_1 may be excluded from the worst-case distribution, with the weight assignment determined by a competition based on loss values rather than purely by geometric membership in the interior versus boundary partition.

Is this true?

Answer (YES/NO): NO